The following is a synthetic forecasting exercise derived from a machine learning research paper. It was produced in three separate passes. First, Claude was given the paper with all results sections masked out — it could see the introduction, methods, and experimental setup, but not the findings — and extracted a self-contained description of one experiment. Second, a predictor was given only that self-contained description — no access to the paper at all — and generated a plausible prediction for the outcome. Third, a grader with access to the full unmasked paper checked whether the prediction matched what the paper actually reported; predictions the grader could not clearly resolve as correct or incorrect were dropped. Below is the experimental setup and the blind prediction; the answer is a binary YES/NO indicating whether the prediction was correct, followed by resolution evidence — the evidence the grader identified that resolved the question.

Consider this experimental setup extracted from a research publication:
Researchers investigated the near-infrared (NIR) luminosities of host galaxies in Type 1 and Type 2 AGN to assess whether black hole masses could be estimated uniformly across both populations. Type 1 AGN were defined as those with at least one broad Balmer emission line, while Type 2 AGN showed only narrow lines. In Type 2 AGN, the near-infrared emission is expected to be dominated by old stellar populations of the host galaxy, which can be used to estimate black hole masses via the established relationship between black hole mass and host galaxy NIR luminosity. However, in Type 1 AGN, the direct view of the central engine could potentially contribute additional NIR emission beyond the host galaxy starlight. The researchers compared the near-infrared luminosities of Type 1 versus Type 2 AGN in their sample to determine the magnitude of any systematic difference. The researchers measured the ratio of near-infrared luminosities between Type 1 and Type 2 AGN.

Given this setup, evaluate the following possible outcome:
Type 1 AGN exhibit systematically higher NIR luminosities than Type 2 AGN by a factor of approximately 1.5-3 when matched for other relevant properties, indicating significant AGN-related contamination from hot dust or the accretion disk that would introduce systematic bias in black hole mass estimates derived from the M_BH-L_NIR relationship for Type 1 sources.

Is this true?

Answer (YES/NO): NO